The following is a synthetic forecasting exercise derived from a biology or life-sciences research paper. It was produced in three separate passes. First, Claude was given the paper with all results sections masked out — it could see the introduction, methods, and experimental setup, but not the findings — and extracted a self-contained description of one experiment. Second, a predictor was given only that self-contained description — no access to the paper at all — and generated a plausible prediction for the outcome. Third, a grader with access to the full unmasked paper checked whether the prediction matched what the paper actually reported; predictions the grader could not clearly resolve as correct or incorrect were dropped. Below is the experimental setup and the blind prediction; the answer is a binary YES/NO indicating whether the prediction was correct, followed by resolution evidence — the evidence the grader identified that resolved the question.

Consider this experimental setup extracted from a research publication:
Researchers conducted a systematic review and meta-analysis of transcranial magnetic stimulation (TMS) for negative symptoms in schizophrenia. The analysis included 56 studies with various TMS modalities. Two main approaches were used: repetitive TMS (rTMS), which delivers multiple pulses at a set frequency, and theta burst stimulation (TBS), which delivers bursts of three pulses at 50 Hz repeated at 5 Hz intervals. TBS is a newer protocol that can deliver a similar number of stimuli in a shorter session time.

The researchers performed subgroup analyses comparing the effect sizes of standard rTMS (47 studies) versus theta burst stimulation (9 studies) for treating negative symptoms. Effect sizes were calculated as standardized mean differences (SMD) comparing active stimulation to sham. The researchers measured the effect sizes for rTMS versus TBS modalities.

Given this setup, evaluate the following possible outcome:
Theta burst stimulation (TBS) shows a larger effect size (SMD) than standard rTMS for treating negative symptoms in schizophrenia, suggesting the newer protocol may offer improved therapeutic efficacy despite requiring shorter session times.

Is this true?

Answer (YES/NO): NO